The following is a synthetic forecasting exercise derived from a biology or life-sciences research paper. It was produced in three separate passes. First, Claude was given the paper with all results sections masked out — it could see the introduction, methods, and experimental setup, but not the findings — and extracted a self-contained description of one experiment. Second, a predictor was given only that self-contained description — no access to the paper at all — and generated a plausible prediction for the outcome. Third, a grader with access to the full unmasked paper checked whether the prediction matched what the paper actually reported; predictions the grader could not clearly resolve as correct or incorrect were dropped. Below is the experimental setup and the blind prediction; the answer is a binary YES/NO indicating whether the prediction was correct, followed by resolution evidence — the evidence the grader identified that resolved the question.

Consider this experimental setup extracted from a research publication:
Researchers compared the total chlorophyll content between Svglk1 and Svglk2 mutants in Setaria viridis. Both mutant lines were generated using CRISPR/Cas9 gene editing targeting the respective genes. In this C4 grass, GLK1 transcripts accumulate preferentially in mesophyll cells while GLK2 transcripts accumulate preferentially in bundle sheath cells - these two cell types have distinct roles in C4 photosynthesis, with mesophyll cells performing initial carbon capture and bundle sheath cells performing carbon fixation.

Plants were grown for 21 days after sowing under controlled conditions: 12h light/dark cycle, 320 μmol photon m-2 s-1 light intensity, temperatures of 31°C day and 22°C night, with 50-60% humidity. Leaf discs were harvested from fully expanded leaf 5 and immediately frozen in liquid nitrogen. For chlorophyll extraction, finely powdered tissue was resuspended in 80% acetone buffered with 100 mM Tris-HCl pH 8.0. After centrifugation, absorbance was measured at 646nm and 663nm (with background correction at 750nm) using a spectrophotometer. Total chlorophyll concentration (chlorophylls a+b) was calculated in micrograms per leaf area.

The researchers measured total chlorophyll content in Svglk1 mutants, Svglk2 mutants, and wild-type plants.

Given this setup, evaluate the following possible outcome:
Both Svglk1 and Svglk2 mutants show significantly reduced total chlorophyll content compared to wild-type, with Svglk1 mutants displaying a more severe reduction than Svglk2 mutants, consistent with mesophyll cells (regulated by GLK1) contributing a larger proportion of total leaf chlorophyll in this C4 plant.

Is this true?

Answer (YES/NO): NO